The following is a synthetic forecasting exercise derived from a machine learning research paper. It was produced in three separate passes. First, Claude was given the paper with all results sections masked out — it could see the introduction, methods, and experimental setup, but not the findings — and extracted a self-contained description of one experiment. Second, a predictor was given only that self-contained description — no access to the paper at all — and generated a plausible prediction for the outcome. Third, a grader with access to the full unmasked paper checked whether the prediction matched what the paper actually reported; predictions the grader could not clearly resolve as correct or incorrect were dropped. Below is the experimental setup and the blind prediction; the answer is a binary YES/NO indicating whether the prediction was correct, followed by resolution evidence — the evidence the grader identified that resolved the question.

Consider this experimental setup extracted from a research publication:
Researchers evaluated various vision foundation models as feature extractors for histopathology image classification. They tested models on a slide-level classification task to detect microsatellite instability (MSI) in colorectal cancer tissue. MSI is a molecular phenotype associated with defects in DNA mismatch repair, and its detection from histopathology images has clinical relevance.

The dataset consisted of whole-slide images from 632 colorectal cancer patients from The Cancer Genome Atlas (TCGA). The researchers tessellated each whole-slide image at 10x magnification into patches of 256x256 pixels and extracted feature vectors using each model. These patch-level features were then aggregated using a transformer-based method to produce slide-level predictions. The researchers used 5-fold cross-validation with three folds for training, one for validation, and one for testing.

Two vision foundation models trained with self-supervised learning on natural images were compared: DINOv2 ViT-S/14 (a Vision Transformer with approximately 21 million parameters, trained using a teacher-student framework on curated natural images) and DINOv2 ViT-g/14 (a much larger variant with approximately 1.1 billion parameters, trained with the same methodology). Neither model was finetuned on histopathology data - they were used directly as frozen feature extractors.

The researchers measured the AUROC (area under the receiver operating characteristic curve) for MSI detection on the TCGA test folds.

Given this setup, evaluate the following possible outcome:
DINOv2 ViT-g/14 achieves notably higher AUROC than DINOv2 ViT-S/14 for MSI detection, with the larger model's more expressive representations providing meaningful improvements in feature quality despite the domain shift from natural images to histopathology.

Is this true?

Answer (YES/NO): NO